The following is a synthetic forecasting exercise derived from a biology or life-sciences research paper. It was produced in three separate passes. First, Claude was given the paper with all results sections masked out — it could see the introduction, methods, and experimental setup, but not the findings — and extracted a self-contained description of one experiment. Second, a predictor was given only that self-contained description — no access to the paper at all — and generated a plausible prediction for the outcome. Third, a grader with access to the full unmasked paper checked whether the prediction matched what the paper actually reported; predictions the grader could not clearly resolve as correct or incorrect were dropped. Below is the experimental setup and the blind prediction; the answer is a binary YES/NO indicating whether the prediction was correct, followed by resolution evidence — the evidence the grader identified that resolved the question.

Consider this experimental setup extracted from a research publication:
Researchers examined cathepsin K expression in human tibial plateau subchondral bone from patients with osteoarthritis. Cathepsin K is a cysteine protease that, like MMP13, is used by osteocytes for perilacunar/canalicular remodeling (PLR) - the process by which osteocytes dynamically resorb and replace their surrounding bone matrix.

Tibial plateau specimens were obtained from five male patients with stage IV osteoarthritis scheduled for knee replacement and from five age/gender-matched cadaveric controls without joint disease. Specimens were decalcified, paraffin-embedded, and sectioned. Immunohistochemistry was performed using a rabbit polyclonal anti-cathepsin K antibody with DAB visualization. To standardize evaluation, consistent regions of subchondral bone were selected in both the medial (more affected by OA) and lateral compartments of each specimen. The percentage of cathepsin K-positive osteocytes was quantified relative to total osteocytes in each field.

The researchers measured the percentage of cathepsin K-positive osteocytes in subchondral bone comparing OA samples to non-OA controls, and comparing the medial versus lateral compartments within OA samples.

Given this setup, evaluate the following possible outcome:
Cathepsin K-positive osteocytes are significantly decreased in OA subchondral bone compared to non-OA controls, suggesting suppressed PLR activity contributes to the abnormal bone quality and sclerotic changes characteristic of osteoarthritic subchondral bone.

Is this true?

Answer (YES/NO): YES